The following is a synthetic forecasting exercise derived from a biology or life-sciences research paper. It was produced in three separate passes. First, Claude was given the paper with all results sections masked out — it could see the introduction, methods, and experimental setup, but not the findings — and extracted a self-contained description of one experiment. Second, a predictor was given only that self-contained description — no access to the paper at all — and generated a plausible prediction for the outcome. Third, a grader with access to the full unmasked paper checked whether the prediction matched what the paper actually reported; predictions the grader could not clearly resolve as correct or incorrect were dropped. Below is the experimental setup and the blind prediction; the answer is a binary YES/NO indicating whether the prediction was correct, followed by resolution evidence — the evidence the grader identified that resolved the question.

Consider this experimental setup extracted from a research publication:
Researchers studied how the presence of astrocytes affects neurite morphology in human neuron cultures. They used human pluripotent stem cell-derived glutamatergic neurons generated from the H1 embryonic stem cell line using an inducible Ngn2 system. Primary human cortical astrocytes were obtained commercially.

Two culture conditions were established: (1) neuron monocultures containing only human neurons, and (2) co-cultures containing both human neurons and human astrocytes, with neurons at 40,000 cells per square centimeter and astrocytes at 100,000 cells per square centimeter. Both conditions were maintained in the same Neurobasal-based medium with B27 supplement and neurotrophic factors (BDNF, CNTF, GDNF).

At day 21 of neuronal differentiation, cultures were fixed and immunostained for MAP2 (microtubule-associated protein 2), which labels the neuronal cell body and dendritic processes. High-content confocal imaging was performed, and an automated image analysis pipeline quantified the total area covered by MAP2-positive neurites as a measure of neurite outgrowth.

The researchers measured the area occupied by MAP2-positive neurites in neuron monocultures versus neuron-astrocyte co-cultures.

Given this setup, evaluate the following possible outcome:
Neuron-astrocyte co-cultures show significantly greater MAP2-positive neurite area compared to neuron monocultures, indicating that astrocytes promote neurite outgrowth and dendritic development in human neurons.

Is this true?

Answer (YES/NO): NO